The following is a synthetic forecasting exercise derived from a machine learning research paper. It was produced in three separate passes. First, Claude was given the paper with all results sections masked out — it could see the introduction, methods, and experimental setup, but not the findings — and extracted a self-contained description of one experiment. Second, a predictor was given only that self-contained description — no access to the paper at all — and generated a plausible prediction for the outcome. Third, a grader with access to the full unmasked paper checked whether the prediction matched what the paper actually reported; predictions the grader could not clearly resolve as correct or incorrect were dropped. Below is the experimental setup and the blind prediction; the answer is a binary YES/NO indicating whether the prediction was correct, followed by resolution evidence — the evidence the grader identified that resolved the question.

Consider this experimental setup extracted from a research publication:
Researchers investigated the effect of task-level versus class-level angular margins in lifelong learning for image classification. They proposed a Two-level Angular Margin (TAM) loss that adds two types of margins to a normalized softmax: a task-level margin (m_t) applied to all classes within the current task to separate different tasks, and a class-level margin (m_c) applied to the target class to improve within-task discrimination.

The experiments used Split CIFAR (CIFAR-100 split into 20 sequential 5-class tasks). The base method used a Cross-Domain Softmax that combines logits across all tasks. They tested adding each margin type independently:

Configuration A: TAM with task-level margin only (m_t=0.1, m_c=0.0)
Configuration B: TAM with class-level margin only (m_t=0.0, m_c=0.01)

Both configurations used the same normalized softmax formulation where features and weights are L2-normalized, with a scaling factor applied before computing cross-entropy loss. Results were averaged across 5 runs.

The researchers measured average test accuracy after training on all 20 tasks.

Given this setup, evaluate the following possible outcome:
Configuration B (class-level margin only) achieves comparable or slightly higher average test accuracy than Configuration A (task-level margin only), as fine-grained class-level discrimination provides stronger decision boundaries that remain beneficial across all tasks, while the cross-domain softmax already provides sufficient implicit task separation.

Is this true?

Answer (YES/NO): YES